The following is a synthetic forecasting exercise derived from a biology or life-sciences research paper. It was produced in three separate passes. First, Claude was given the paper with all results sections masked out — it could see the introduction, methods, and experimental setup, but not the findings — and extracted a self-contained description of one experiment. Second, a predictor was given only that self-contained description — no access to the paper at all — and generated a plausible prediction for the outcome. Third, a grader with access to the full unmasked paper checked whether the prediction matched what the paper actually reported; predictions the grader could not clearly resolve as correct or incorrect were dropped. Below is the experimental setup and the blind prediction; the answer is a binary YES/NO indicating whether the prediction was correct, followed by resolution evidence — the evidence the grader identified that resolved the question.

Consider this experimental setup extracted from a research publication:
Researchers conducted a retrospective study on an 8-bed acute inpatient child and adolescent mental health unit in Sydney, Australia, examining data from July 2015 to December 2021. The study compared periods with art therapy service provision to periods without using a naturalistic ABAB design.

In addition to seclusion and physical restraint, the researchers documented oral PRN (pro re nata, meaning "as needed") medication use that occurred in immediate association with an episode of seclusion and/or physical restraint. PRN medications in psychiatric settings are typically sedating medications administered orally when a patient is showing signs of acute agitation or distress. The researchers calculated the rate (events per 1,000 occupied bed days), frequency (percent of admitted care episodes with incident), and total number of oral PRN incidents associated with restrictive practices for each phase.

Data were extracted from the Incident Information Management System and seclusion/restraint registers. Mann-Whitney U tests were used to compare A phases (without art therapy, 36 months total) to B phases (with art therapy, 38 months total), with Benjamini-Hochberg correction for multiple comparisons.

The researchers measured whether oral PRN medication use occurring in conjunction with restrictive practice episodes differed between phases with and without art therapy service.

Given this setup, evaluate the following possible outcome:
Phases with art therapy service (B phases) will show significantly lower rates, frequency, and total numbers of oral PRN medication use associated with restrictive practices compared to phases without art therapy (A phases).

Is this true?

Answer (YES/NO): NO